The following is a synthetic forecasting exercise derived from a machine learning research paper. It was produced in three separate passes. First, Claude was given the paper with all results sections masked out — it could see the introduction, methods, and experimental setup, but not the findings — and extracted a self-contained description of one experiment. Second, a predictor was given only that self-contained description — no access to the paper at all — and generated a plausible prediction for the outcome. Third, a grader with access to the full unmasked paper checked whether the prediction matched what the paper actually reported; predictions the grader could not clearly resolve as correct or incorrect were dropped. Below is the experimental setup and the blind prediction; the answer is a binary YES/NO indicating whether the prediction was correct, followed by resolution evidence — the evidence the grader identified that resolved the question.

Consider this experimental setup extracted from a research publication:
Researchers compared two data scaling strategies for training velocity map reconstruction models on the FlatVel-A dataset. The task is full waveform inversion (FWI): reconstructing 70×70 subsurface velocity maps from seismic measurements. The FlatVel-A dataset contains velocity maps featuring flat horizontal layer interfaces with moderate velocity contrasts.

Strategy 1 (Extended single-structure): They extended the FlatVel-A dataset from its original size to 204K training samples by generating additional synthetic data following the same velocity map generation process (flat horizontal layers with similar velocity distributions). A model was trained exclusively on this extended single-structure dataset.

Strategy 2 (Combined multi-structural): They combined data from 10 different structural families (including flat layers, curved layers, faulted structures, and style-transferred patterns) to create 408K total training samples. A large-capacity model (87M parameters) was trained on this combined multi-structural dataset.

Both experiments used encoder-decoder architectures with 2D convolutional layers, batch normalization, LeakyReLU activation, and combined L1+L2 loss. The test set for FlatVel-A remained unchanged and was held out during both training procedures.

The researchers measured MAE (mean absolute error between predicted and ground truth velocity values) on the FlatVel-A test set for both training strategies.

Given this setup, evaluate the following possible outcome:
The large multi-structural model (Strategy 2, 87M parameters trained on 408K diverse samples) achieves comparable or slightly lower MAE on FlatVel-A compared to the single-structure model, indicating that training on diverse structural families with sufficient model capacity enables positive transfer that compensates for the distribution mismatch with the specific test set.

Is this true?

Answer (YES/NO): NO